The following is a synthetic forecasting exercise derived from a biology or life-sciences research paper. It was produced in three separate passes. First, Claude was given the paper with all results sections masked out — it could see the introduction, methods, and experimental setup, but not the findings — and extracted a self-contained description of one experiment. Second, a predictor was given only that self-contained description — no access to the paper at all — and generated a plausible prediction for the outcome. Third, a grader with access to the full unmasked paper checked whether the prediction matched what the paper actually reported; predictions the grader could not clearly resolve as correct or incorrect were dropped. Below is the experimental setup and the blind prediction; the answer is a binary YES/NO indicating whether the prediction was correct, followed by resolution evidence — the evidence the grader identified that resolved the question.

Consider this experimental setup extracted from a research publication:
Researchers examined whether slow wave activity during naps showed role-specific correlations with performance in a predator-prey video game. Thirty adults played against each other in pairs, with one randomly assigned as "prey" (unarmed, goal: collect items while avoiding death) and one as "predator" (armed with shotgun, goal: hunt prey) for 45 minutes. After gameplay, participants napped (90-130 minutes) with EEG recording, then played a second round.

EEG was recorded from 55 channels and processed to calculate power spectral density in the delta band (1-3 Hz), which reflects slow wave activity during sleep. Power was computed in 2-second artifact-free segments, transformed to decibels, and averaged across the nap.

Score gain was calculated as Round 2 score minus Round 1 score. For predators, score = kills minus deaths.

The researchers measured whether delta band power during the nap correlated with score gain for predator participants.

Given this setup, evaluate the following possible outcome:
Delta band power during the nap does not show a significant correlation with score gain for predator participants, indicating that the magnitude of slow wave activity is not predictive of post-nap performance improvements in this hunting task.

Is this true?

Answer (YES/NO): YES